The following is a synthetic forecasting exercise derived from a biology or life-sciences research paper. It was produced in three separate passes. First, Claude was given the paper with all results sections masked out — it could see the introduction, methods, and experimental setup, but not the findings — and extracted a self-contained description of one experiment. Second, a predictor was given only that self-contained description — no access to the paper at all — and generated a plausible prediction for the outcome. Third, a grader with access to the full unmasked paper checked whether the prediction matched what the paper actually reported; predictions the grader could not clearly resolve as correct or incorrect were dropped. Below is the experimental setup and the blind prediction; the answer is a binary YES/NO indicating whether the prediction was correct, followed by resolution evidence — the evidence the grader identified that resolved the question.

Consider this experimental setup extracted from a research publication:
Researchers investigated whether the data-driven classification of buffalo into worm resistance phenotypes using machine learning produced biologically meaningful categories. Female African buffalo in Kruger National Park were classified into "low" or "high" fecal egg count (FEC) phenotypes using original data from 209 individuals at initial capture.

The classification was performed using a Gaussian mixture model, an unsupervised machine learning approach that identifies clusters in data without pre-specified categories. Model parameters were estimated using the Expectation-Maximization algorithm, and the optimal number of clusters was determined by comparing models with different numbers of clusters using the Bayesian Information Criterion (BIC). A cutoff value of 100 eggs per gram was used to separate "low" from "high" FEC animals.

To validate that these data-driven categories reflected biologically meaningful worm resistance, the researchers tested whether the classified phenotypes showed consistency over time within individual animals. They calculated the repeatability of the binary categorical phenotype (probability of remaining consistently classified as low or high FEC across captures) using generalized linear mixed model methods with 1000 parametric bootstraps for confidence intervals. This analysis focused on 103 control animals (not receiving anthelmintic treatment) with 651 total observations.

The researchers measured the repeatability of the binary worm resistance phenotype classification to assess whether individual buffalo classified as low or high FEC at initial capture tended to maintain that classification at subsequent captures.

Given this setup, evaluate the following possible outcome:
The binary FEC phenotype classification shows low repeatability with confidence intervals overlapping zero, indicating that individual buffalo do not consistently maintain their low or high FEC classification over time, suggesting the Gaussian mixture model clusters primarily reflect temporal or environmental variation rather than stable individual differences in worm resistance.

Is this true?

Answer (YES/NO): NO